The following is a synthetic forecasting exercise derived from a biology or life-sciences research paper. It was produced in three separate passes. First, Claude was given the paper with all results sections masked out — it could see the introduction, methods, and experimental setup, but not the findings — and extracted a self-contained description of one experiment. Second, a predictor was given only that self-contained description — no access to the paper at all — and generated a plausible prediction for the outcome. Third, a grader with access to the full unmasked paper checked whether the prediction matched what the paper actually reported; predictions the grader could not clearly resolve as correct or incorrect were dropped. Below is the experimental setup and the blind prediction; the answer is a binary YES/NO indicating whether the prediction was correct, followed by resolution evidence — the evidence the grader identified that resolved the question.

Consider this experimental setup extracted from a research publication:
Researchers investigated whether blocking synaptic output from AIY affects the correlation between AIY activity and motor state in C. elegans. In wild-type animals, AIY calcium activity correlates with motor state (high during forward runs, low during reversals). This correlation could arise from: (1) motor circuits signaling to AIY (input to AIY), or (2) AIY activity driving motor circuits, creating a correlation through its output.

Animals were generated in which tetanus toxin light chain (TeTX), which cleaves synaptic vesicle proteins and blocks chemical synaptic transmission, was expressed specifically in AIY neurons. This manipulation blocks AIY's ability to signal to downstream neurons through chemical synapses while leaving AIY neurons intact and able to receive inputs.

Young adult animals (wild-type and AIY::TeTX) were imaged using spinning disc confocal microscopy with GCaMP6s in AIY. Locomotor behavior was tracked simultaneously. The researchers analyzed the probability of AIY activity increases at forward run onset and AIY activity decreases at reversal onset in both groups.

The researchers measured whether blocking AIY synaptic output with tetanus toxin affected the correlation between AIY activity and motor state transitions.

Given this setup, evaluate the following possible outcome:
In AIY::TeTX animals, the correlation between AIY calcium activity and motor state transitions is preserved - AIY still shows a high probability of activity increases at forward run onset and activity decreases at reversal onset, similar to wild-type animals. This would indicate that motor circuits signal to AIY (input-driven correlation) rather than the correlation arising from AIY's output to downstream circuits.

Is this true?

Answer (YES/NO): YES